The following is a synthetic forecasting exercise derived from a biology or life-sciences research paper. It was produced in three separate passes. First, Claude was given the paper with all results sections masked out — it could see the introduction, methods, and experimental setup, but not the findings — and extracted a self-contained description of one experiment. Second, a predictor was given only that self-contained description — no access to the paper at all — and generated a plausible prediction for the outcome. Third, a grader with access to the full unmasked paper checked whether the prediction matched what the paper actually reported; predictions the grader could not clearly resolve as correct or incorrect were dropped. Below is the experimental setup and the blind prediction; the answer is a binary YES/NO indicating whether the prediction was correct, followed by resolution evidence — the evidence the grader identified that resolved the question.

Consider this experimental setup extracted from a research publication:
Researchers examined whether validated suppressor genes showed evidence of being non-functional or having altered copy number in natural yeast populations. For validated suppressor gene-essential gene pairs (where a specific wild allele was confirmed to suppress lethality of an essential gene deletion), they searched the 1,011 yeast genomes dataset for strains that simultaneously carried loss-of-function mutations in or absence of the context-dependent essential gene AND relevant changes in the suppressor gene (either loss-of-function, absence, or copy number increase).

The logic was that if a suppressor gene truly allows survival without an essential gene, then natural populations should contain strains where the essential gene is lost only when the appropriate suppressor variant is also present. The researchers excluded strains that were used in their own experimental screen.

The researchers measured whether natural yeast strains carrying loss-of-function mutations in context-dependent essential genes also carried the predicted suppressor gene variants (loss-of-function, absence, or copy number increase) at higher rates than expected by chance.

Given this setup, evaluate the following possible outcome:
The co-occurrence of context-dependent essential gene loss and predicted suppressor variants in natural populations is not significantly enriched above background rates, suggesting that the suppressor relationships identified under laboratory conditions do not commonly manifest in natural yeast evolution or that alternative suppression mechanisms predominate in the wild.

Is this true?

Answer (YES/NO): NO